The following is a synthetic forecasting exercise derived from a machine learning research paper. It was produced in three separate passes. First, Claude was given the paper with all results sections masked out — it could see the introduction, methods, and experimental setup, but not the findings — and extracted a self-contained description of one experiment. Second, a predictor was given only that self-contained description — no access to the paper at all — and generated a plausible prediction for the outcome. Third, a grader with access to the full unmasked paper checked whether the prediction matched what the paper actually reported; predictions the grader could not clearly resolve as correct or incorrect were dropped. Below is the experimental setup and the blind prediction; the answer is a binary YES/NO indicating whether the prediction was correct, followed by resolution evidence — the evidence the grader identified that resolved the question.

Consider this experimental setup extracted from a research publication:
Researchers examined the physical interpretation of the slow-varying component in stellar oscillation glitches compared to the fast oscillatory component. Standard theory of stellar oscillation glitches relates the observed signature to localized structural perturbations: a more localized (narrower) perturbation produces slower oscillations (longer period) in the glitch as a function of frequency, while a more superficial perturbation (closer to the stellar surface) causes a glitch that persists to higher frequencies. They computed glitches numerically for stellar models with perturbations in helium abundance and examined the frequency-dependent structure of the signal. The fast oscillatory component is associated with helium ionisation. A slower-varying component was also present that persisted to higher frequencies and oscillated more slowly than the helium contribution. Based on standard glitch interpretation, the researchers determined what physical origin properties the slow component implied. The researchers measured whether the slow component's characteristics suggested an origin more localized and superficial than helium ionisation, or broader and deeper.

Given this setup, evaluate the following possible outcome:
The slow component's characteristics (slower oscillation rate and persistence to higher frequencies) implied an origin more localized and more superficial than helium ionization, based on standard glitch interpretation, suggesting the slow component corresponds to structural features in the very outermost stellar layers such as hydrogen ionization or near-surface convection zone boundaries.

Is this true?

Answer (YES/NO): YES